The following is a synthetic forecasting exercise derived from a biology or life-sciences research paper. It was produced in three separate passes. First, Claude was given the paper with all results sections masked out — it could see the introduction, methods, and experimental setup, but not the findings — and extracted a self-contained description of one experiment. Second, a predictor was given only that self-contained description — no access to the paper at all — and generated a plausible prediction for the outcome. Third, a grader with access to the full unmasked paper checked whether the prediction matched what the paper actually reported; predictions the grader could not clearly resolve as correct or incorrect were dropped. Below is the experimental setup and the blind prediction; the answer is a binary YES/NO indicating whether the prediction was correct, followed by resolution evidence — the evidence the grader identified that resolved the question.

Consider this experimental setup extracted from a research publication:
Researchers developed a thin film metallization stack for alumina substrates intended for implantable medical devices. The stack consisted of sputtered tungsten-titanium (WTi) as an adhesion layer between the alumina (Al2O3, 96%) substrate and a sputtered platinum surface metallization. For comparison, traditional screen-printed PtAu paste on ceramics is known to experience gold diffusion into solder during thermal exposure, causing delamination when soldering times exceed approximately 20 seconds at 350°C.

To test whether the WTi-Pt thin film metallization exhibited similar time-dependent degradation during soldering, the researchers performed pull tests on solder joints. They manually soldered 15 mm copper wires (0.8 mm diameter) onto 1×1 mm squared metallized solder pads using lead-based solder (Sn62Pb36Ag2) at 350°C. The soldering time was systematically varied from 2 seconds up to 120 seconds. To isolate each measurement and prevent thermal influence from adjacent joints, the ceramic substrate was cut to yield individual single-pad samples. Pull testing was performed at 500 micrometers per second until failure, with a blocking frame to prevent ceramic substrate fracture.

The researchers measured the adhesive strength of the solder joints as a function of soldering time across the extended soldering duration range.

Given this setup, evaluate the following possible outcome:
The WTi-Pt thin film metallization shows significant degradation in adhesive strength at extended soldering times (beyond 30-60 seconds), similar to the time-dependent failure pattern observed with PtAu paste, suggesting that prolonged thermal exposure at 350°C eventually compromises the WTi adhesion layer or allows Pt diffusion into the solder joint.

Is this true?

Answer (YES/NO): NO